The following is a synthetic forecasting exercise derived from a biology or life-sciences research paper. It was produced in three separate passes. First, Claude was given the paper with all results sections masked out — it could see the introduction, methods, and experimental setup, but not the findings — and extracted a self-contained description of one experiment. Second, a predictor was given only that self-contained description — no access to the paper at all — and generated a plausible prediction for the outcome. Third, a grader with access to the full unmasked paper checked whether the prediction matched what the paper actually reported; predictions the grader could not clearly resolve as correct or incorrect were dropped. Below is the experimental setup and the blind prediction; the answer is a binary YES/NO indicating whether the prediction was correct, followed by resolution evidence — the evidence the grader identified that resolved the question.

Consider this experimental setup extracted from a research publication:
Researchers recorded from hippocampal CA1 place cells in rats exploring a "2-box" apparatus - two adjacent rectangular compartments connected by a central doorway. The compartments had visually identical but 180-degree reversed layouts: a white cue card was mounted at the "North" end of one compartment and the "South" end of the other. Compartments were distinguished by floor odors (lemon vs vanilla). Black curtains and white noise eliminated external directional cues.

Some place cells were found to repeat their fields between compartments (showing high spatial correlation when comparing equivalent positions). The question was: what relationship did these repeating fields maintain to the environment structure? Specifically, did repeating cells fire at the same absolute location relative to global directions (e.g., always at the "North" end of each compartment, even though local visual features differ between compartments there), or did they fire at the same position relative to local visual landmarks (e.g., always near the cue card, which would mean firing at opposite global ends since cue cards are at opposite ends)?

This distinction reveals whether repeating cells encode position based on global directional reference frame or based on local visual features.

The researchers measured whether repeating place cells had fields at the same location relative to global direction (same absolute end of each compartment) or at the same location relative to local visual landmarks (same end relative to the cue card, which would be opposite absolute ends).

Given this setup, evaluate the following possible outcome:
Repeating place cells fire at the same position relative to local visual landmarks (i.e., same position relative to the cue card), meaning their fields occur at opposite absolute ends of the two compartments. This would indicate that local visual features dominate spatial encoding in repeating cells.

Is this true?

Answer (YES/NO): NO